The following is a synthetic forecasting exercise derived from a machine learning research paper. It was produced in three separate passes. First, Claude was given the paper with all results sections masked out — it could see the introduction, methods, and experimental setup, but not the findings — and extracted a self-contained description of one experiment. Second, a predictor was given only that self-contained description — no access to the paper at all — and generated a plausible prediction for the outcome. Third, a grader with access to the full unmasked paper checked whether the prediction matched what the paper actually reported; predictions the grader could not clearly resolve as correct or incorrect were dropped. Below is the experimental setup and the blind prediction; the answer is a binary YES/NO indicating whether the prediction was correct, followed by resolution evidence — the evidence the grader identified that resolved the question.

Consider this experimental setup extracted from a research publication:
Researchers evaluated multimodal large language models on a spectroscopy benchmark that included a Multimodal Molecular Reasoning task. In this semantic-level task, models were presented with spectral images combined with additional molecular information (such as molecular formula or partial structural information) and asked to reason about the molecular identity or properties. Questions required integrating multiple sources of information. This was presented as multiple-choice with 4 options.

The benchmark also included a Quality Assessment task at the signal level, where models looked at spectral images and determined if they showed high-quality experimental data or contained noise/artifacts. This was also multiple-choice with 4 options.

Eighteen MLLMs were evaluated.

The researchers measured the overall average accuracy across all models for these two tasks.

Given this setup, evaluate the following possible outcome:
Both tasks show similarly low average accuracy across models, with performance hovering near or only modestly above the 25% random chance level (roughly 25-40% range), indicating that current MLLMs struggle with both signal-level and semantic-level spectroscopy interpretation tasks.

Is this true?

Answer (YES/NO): NO